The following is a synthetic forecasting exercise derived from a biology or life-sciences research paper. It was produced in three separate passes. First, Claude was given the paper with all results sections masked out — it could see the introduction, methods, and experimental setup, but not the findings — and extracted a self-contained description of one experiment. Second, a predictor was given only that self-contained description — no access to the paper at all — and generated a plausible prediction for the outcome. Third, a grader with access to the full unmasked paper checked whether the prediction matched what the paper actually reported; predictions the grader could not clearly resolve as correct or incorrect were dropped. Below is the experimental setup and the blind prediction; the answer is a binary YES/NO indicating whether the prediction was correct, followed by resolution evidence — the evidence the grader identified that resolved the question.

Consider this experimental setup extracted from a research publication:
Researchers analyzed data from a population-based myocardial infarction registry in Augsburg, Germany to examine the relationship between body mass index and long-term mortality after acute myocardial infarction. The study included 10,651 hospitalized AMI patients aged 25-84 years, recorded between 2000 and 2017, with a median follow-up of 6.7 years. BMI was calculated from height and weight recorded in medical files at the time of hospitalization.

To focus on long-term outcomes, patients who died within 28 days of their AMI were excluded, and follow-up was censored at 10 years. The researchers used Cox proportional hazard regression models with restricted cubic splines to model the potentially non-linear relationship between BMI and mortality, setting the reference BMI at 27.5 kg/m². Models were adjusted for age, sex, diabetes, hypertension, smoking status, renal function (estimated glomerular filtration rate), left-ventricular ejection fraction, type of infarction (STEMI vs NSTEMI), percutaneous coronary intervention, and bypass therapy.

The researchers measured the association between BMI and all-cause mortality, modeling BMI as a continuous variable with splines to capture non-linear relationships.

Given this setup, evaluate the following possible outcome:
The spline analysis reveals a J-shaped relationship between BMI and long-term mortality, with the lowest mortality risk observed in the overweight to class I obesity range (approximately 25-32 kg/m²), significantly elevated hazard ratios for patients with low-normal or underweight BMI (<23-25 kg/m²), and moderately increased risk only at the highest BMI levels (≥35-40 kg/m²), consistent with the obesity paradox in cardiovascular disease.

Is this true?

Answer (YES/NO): NO